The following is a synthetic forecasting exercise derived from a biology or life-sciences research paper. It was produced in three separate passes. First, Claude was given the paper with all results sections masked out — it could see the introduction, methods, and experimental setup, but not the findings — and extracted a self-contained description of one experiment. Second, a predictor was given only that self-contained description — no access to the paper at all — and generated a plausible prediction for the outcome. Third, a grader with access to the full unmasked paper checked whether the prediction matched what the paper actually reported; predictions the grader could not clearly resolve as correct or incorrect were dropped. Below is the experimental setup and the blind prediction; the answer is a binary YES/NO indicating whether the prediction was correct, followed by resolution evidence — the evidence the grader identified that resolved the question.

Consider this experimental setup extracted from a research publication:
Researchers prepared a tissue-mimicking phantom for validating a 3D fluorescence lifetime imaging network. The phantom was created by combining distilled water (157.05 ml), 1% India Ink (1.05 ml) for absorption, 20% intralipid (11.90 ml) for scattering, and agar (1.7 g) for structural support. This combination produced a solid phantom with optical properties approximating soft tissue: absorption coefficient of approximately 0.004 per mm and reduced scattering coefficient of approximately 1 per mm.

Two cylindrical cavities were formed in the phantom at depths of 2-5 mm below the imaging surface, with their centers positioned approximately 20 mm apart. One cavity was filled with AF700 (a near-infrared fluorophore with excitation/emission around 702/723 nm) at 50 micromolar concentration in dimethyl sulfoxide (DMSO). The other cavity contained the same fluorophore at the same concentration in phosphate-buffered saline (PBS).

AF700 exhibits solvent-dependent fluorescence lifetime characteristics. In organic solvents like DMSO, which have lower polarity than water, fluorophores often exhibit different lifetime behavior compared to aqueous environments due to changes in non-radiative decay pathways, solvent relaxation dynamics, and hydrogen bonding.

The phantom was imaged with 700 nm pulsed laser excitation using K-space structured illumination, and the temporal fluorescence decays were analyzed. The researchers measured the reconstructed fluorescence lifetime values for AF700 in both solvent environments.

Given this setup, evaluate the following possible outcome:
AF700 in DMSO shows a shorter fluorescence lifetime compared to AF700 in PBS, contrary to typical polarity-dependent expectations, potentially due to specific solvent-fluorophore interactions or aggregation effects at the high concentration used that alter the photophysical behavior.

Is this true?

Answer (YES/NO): NO